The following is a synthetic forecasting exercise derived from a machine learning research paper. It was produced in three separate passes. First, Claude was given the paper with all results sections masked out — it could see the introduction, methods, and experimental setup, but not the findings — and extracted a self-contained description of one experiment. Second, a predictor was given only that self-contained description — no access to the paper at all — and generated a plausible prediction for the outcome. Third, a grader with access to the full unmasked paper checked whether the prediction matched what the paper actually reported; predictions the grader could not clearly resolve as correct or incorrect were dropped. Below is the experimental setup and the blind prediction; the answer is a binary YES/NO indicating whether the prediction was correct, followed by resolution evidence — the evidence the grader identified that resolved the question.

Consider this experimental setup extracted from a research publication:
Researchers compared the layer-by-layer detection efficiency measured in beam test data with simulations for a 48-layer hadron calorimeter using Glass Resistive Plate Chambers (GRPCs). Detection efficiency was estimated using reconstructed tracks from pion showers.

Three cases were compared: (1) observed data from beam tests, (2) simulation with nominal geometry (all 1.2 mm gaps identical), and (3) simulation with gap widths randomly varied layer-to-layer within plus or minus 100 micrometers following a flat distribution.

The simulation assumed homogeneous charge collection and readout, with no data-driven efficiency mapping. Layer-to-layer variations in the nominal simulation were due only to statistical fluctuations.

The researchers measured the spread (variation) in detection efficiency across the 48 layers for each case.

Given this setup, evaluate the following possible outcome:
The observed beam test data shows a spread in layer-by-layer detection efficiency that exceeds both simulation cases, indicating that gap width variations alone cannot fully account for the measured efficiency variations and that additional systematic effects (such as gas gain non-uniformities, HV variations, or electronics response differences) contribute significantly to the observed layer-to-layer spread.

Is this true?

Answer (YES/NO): YES